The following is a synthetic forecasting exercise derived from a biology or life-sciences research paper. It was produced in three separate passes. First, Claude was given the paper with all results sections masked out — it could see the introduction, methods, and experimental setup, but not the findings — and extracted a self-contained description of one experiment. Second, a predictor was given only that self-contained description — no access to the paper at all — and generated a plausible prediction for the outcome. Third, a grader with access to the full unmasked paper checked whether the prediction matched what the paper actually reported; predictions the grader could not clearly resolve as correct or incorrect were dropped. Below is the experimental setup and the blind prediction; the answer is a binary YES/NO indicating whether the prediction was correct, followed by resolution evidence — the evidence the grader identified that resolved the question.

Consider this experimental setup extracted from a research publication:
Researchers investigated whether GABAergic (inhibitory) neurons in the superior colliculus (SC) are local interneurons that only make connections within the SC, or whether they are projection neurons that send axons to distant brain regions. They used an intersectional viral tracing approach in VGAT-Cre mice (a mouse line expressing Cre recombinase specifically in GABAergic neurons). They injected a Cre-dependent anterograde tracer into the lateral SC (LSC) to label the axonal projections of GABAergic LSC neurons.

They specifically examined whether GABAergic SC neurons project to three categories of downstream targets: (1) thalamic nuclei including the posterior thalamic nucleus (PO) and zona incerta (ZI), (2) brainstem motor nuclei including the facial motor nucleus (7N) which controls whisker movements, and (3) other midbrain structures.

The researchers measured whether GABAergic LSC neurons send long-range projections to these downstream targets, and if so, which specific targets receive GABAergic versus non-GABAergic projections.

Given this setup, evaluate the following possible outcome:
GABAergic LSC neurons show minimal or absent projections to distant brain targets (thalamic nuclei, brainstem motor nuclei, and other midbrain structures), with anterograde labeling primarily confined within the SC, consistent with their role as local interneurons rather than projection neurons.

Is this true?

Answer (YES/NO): NO